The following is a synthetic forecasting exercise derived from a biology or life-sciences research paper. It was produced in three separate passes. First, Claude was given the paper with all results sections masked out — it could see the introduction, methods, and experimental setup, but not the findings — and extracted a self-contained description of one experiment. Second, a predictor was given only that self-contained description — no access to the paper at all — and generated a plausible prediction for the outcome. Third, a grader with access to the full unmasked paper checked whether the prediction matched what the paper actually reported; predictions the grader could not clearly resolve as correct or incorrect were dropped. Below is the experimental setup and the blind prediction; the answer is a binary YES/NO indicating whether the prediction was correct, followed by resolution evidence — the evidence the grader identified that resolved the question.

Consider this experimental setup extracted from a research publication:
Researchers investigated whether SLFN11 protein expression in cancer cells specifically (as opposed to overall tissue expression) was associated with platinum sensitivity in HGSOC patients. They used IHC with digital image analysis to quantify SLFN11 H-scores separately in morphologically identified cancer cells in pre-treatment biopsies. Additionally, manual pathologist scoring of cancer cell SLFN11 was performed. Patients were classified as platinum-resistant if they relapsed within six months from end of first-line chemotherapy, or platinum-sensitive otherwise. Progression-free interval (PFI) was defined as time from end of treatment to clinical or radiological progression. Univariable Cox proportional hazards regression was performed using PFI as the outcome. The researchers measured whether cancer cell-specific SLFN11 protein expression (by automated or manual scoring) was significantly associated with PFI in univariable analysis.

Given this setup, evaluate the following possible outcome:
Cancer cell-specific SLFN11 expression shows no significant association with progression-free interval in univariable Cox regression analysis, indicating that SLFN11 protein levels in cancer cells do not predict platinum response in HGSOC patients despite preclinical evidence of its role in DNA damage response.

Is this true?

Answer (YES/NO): NO